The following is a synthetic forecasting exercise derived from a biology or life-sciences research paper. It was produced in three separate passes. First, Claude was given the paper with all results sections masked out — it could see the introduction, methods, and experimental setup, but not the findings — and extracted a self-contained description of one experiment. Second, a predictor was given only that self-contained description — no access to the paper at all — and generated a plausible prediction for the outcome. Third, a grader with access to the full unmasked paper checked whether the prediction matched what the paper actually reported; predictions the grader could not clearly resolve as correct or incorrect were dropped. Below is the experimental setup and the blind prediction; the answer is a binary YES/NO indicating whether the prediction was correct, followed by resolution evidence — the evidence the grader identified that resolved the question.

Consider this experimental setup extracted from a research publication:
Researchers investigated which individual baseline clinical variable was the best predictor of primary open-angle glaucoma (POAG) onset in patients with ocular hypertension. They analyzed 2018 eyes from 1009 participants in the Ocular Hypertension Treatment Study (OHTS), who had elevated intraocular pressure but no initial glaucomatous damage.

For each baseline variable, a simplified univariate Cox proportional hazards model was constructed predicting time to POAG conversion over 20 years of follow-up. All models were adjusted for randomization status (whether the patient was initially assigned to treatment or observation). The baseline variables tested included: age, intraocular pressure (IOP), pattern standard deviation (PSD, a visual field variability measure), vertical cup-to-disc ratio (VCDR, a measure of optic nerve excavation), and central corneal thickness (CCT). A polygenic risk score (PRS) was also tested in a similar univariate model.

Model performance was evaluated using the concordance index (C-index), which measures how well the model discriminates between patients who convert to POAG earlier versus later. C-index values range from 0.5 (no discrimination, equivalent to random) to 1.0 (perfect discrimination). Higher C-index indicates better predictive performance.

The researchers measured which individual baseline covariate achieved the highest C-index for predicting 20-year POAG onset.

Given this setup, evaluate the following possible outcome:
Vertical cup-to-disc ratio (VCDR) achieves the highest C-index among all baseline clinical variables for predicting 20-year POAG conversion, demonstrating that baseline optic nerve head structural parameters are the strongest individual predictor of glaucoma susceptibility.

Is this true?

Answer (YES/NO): YES